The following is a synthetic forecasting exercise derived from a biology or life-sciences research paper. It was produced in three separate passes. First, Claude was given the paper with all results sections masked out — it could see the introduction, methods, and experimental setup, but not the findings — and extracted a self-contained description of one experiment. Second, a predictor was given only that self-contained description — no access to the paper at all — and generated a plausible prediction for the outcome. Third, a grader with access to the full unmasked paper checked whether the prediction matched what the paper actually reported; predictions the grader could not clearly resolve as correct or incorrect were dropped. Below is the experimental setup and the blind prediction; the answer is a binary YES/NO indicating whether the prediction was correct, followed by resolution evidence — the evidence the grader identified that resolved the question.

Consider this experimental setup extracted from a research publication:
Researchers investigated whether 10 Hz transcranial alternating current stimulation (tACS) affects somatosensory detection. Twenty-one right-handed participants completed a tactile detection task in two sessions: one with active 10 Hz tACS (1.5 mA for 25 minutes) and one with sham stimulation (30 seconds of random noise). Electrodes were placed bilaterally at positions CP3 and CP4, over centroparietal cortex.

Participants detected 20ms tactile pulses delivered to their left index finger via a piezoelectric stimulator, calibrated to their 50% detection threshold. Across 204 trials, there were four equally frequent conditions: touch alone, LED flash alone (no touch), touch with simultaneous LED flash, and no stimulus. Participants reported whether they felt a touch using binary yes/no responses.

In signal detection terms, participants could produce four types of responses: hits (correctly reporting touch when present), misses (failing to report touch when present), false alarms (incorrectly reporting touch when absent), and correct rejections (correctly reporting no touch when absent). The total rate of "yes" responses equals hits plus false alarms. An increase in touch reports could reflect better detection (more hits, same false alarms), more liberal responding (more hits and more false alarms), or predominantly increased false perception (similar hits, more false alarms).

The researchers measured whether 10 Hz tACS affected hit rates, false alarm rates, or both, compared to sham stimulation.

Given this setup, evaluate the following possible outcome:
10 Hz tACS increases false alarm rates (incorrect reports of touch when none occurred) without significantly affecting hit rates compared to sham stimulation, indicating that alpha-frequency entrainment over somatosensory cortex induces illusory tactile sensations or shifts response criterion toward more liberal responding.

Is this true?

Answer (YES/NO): NO